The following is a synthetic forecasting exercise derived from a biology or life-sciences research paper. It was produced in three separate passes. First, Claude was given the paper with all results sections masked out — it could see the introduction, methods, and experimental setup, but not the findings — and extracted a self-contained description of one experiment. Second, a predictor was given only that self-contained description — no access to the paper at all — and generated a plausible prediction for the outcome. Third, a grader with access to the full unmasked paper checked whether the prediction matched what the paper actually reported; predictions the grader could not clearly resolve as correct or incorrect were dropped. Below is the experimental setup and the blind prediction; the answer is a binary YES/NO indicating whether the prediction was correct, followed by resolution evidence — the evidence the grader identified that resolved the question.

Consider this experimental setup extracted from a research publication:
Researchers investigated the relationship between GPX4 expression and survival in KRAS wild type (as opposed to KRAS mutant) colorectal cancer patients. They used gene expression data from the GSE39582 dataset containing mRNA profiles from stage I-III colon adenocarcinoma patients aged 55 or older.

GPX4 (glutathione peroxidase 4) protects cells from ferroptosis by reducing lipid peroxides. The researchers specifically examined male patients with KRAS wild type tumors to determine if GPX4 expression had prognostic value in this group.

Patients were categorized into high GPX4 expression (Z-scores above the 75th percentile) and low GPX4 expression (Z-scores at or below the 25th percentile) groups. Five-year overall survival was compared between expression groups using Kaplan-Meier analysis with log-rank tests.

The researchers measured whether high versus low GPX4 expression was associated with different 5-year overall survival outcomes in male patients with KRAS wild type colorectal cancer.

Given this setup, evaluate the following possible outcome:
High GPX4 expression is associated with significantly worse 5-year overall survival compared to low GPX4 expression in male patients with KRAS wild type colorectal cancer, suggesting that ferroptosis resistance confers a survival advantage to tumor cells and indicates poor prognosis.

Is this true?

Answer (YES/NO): NO